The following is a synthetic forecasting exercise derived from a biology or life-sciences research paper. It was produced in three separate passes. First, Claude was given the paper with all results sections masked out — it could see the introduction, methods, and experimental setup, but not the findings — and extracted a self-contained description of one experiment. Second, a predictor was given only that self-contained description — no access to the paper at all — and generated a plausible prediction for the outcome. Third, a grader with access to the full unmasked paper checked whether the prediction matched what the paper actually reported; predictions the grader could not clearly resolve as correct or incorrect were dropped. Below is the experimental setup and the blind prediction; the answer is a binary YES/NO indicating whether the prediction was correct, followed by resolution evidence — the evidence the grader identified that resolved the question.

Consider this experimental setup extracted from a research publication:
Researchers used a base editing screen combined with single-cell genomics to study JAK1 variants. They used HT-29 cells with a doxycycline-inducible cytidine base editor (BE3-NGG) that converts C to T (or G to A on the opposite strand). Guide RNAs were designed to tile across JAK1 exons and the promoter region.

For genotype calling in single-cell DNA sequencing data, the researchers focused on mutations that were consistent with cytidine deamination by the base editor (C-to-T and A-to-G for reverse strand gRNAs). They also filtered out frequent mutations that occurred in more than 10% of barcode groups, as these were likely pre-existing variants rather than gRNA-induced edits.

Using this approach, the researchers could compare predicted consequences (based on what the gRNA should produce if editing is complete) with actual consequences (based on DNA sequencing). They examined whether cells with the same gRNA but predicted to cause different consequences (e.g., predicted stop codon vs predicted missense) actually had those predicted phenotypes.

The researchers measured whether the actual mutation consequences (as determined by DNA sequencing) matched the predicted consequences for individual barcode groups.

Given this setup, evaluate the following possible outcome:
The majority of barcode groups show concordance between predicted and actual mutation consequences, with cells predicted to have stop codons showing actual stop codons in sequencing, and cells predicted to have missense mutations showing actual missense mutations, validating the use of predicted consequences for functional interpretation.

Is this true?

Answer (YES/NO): NO